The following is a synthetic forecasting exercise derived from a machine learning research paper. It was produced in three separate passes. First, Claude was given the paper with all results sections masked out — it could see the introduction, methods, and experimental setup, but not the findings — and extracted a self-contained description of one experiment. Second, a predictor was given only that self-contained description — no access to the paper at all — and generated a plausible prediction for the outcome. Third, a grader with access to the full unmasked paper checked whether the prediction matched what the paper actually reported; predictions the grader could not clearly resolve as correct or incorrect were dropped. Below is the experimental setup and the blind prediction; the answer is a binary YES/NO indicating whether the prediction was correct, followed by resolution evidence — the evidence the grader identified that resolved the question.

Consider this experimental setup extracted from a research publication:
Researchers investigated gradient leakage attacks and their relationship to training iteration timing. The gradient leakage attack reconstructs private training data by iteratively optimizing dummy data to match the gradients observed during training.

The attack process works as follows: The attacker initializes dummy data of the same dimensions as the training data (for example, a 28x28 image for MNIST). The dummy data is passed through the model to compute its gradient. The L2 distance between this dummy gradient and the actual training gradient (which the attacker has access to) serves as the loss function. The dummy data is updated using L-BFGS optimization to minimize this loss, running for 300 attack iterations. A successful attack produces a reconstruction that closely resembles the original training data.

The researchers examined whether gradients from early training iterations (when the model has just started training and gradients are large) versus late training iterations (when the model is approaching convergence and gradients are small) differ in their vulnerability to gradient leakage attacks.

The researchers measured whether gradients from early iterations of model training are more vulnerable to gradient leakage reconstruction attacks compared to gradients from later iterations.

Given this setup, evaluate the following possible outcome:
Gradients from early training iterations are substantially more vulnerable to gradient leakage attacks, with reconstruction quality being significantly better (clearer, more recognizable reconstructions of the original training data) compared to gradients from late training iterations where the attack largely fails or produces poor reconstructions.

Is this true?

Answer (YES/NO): YES